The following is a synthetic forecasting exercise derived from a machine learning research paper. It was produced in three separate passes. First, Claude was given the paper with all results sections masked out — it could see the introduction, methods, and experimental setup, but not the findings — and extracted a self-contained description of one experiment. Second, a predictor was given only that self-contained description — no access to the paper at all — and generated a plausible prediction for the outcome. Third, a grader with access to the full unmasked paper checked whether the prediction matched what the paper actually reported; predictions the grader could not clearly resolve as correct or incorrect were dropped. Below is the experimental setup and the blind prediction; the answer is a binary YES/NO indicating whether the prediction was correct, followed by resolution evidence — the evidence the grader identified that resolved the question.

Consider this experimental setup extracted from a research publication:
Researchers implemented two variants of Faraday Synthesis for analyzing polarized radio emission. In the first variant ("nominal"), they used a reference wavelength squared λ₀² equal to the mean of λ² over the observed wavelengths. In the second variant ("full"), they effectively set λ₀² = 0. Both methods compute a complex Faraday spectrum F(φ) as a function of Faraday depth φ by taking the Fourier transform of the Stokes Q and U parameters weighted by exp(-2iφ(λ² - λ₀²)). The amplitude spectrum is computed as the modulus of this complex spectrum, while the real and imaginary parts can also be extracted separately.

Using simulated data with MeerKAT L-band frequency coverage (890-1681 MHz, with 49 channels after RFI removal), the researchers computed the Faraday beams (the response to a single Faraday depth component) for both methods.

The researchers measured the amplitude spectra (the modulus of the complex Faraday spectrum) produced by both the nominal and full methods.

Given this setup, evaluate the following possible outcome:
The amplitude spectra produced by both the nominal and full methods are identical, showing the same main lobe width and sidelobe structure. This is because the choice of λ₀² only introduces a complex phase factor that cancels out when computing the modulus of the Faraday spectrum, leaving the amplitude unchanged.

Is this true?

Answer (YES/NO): YES